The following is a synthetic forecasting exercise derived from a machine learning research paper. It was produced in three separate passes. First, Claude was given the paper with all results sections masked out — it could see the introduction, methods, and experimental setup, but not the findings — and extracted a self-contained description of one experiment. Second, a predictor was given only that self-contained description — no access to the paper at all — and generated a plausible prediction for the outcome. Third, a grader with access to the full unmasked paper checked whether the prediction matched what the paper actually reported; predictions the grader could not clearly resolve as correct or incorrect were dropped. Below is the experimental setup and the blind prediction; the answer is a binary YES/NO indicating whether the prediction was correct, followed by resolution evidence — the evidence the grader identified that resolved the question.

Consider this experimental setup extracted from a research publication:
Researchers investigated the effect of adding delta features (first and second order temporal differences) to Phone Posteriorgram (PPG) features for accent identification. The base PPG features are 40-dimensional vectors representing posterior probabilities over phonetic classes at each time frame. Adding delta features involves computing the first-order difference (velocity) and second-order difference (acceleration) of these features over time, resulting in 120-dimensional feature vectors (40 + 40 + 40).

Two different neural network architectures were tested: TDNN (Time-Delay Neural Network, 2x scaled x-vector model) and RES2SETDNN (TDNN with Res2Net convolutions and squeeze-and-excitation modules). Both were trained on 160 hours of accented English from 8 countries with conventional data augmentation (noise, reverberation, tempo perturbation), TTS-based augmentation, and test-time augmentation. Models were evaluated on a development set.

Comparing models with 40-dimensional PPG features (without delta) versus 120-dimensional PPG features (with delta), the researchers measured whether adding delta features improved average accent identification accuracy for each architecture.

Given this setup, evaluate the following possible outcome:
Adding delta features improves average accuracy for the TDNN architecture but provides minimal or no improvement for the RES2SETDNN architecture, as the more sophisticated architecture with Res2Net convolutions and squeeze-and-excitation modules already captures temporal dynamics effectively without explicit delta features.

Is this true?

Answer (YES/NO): NO